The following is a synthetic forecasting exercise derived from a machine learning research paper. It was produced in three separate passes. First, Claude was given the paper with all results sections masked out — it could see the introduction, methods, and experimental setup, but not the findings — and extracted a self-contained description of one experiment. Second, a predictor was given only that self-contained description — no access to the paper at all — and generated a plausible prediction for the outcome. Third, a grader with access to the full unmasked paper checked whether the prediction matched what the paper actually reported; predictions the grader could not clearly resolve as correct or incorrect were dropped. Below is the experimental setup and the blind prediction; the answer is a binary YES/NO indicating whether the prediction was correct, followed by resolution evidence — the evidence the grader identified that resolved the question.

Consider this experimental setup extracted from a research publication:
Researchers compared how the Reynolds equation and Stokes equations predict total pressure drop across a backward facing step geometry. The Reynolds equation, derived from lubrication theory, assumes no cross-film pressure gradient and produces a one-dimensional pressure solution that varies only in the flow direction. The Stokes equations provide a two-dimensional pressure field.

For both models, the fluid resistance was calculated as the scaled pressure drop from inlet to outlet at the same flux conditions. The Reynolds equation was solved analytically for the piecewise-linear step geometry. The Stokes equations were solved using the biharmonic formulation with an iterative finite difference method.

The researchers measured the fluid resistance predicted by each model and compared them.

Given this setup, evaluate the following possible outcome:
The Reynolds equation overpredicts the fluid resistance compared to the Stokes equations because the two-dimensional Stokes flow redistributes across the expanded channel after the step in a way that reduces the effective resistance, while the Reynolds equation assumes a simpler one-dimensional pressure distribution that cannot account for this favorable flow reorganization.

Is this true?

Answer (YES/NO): NO